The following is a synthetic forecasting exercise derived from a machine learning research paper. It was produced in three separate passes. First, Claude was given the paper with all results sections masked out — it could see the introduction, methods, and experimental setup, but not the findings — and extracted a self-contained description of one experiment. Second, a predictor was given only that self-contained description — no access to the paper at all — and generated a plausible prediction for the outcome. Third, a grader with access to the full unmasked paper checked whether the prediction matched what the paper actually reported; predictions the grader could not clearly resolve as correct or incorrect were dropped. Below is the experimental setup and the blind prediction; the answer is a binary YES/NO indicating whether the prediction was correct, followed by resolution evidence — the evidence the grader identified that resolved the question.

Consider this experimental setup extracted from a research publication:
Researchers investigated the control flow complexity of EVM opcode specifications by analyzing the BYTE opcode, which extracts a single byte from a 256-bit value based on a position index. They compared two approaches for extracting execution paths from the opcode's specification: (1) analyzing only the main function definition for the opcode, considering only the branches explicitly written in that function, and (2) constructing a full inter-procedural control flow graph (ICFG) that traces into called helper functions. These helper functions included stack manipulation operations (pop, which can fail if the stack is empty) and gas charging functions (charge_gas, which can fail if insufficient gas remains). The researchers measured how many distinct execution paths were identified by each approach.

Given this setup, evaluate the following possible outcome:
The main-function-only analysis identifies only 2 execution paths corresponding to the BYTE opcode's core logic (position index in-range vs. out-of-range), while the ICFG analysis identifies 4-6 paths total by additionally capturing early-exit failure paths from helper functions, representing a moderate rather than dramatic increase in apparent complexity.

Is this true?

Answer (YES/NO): YES